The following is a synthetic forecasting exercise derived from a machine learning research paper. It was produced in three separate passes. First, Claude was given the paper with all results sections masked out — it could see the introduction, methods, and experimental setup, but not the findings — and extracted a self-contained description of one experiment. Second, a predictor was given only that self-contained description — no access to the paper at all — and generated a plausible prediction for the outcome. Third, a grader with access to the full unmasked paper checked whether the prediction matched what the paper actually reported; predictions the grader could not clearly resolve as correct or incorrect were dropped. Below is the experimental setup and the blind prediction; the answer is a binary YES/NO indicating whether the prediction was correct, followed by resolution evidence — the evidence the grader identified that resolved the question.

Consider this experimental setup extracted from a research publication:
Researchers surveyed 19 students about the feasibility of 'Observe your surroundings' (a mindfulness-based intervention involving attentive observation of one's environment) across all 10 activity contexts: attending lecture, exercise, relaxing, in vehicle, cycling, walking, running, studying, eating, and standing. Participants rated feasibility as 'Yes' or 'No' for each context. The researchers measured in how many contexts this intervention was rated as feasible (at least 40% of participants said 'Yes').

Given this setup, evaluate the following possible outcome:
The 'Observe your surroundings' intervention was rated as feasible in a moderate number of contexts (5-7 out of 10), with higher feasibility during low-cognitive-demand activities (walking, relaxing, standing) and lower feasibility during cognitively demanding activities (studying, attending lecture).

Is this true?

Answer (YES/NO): NO